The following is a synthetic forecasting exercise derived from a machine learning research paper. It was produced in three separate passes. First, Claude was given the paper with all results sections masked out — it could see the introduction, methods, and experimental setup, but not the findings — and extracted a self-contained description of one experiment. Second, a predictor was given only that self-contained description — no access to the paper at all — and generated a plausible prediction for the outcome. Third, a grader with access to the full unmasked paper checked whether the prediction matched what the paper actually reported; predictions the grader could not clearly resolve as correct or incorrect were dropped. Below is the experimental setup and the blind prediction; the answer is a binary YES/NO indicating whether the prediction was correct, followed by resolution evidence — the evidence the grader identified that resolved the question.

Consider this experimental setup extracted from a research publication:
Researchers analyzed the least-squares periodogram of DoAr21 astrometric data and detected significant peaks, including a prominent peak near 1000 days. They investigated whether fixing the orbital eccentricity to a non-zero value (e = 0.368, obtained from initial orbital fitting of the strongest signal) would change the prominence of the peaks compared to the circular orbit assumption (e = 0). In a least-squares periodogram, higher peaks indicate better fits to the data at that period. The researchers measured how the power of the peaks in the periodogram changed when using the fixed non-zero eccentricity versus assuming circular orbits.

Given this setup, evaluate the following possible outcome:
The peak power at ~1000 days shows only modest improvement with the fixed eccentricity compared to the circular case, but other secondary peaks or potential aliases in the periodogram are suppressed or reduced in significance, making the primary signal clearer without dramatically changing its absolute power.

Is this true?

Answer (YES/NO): NO